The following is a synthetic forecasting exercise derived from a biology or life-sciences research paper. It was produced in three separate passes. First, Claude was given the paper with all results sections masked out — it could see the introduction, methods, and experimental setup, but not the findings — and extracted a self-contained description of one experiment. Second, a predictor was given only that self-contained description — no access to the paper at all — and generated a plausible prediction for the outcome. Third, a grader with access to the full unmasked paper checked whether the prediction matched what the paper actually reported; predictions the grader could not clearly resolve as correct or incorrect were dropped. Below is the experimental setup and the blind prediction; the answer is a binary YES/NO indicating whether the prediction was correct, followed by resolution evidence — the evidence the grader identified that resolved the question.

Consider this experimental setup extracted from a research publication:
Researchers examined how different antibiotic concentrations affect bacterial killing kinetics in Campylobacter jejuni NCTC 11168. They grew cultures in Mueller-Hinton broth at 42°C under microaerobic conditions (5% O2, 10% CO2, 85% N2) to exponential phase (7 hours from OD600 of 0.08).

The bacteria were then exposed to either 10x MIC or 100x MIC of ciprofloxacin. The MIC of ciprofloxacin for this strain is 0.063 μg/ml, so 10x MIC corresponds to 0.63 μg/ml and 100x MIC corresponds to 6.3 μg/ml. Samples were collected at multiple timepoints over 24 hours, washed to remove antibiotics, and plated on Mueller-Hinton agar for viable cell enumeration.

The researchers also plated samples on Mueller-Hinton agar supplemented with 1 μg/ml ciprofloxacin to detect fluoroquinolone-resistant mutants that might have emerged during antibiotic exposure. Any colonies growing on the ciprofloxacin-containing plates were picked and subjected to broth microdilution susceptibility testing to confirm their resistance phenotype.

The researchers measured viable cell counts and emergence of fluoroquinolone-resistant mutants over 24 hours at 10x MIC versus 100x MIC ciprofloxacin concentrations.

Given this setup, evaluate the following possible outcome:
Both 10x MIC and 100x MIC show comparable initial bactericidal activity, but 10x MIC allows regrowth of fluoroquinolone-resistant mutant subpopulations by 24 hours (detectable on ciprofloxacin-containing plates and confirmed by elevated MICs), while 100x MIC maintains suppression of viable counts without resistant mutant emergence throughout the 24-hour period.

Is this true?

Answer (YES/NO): NO